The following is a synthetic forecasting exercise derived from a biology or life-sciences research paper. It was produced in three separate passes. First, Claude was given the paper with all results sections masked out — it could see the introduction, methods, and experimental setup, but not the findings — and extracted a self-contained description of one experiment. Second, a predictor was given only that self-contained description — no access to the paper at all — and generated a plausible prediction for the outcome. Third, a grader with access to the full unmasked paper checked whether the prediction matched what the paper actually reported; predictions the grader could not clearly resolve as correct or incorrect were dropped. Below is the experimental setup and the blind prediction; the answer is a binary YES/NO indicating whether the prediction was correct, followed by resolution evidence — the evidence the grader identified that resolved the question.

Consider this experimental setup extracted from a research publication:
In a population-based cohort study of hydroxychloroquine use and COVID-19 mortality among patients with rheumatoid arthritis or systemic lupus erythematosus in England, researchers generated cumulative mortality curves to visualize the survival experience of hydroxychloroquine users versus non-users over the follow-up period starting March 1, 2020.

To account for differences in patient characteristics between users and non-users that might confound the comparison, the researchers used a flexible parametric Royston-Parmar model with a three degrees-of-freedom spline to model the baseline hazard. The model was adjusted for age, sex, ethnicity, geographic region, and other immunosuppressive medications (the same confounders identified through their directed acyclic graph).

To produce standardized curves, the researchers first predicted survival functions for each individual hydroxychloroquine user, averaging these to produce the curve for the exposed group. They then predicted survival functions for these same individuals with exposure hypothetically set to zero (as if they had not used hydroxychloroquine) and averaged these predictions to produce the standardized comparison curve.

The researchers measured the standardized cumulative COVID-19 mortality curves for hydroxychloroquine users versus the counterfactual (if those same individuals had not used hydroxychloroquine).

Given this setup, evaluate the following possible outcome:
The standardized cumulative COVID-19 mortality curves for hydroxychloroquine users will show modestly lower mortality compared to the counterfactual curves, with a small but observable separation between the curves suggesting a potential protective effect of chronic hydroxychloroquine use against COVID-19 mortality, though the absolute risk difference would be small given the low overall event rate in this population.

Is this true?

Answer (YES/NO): NO